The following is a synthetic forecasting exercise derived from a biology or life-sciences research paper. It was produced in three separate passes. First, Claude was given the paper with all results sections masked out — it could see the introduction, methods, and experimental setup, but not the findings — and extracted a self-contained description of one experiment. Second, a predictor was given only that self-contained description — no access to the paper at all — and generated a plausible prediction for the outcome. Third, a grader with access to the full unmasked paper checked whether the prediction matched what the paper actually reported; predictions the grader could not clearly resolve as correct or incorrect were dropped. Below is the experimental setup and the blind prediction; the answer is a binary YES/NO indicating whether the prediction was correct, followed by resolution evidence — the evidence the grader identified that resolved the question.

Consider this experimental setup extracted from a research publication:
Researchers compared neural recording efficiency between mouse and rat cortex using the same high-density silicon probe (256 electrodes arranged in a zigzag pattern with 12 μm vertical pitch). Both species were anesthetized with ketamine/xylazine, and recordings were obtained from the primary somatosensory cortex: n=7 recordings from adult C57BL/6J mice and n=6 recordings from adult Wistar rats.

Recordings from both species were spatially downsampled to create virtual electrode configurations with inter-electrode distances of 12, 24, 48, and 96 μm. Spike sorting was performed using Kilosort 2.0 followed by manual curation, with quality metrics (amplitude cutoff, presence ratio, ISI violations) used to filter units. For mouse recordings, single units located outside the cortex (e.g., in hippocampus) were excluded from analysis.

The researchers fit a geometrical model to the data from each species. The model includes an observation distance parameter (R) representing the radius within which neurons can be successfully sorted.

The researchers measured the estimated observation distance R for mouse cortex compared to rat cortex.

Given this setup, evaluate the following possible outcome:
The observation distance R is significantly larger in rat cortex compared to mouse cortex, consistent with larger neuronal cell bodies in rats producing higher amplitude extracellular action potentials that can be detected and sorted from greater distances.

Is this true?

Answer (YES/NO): YES